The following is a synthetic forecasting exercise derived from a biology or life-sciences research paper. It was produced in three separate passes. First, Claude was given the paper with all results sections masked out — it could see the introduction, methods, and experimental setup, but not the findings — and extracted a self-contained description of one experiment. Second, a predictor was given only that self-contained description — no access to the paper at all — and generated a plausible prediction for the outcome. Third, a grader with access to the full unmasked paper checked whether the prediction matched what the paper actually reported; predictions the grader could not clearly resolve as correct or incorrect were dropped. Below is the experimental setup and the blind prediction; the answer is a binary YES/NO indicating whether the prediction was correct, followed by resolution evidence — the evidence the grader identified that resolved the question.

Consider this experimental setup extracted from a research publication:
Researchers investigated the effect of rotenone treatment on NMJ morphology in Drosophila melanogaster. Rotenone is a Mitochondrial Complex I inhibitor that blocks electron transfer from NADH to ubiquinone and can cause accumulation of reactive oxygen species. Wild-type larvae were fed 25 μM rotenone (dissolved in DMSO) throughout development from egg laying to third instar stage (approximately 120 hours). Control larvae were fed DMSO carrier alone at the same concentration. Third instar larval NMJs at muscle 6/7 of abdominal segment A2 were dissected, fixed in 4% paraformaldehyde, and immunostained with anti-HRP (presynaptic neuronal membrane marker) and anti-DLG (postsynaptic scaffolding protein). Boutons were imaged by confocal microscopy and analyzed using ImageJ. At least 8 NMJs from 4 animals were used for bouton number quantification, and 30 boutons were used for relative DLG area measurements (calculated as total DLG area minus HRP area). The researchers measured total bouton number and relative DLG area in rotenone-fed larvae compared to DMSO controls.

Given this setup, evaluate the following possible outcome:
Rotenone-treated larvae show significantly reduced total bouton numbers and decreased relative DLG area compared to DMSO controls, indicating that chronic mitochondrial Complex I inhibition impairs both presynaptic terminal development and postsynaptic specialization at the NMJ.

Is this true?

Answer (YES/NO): YES